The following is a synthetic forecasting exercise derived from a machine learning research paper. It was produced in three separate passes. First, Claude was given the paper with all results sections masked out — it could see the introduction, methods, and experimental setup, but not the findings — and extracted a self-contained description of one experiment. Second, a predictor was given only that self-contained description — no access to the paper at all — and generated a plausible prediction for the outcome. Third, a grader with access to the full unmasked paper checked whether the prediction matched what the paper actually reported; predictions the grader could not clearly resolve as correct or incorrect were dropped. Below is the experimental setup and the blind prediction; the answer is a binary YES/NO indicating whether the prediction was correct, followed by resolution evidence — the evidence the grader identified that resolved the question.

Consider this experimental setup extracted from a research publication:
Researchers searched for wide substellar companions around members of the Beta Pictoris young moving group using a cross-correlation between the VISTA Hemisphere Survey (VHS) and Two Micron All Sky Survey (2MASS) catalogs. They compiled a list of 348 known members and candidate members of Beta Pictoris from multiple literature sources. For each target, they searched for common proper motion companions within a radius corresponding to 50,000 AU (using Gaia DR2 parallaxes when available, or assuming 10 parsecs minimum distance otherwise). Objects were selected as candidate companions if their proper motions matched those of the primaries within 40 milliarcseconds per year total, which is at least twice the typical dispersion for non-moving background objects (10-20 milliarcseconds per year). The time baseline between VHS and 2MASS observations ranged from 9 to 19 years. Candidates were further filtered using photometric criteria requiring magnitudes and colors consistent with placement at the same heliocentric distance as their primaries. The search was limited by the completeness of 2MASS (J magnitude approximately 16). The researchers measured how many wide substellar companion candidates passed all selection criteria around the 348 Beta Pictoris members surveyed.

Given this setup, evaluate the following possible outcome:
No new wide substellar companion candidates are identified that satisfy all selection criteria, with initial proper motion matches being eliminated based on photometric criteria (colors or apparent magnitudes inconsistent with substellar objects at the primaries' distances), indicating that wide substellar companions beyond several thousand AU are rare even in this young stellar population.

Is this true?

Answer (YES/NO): NO